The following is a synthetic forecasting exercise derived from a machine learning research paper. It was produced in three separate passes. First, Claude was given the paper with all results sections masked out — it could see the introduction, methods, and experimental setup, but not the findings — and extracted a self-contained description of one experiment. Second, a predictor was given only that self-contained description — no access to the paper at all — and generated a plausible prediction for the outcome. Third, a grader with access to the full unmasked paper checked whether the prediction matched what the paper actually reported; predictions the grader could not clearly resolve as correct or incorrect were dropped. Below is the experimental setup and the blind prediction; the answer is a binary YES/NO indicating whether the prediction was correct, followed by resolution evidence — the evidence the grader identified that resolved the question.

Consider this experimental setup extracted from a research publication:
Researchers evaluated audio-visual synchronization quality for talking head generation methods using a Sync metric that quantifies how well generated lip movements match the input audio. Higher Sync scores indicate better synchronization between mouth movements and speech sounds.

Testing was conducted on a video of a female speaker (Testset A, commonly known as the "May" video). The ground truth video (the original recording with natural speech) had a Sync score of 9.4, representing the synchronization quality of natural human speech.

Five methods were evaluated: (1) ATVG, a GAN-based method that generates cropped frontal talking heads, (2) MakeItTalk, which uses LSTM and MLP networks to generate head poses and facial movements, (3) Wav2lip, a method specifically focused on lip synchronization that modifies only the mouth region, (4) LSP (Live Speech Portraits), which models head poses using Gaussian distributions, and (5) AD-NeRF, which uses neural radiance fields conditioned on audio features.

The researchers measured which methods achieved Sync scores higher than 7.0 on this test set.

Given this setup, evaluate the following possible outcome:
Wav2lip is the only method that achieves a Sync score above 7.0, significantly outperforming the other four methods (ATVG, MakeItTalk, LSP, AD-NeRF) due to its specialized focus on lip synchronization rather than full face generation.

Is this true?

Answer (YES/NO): NO